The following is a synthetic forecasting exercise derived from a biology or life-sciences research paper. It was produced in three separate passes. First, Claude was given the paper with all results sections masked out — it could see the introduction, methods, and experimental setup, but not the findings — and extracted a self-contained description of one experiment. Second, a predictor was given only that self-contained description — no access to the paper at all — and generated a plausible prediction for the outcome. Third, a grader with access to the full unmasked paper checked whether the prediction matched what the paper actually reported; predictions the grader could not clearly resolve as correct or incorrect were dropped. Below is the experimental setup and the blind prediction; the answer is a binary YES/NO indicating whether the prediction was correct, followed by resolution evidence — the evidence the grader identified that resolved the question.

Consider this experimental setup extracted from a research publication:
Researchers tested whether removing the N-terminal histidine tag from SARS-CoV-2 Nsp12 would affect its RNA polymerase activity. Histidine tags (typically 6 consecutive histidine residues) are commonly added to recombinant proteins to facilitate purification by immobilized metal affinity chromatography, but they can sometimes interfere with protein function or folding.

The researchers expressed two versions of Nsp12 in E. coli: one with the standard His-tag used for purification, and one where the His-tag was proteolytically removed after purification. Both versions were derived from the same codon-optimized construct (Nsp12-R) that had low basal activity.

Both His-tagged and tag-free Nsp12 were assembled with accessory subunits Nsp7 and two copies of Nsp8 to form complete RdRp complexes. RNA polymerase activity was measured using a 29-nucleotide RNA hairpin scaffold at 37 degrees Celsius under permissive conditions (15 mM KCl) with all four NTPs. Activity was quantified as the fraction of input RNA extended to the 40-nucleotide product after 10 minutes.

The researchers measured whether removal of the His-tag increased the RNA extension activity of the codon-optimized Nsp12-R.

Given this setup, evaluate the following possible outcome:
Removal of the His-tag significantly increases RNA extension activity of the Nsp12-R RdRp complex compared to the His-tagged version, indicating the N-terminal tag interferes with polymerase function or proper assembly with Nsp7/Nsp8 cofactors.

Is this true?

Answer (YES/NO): NO